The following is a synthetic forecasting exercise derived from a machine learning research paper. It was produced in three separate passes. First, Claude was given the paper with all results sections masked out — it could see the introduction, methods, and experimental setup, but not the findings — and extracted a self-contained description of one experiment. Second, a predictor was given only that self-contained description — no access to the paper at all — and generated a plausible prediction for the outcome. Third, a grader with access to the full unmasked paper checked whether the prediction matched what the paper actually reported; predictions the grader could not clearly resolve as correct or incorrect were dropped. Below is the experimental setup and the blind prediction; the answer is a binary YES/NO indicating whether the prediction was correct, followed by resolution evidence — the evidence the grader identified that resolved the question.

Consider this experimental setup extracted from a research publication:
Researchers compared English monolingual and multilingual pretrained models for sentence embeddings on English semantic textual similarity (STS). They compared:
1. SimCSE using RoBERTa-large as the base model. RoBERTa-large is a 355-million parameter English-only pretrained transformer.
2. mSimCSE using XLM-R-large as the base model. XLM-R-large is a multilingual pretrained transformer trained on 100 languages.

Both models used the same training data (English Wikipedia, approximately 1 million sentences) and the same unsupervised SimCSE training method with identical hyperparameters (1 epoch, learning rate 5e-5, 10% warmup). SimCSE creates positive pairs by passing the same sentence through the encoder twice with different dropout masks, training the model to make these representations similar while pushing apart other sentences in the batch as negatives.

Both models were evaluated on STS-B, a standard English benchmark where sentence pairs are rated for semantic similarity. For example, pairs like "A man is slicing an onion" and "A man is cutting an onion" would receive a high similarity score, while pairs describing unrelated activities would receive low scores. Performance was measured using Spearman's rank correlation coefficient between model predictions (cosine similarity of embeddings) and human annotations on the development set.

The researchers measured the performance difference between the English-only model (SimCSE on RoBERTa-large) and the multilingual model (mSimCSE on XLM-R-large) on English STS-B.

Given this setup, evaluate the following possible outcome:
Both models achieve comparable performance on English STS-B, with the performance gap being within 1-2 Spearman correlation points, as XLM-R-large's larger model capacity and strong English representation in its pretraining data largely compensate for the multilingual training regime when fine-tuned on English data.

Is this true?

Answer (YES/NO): NO